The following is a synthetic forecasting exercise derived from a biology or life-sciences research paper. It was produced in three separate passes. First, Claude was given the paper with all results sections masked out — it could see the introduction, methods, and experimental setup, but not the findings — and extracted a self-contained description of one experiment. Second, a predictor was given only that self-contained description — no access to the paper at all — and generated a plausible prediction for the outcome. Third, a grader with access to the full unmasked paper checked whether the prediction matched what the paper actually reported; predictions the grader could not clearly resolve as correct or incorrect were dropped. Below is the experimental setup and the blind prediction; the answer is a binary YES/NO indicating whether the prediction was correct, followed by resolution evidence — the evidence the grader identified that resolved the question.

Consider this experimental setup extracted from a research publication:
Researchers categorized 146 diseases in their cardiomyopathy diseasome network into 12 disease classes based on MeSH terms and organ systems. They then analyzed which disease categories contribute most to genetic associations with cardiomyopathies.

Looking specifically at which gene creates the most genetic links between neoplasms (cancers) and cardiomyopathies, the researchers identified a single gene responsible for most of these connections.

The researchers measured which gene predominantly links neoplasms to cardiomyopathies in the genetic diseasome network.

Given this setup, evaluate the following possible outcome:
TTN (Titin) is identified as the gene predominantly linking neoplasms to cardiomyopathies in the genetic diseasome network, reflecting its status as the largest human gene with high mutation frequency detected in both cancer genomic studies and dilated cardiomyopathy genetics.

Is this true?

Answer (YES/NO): NO